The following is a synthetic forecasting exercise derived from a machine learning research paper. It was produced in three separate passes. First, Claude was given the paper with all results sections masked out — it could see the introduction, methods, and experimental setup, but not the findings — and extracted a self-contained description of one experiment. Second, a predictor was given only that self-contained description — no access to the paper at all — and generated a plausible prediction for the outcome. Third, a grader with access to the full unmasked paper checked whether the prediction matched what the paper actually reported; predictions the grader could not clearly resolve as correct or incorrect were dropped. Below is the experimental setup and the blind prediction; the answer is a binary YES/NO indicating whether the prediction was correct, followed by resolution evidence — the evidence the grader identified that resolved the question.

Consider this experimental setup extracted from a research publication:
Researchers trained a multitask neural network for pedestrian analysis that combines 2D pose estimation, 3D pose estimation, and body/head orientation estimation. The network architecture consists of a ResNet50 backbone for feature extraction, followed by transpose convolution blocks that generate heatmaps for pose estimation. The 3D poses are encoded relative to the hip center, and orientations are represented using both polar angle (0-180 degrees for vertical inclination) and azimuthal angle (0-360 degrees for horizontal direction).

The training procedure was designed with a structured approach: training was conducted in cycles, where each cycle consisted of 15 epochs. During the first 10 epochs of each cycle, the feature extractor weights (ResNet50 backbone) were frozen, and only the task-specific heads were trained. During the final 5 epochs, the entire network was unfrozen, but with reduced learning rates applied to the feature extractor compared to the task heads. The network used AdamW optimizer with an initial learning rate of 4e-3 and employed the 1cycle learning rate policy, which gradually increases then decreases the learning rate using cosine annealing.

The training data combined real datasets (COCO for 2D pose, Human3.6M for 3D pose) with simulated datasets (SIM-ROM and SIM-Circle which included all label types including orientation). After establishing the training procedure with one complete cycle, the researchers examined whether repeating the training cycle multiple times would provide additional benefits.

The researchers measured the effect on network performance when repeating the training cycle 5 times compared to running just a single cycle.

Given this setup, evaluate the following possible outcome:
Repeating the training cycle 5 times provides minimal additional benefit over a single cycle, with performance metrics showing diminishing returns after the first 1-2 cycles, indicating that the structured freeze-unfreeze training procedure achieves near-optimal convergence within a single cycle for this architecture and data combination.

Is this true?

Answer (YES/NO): NO